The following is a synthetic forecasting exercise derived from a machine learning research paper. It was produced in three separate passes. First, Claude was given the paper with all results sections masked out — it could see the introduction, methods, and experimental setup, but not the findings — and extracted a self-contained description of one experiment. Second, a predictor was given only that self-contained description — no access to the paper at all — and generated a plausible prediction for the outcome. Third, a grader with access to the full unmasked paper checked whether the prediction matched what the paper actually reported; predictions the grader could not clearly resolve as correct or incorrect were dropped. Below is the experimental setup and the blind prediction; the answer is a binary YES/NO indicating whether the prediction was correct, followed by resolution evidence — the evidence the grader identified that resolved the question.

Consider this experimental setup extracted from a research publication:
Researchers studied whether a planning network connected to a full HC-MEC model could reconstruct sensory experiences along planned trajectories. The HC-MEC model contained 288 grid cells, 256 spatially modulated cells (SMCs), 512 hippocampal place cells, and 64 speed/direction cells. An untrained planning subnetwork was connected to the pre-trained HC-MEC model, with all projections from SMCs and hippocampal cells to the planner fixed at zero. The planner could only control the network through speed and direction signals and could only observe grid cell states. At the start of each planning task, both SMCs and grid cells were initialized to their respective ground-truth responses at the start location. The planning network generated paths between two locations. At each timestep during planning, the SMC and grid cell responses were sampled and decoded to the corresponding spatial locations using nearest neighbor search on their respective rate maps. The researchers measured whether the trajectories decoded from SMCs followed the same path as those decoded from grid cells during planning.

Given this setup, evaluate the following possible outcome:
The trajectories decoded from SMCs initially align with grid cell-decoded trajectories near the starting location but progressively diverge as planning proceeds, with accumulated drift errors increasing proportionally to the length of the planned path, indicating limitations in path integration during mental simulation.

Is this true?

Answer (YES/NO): NO